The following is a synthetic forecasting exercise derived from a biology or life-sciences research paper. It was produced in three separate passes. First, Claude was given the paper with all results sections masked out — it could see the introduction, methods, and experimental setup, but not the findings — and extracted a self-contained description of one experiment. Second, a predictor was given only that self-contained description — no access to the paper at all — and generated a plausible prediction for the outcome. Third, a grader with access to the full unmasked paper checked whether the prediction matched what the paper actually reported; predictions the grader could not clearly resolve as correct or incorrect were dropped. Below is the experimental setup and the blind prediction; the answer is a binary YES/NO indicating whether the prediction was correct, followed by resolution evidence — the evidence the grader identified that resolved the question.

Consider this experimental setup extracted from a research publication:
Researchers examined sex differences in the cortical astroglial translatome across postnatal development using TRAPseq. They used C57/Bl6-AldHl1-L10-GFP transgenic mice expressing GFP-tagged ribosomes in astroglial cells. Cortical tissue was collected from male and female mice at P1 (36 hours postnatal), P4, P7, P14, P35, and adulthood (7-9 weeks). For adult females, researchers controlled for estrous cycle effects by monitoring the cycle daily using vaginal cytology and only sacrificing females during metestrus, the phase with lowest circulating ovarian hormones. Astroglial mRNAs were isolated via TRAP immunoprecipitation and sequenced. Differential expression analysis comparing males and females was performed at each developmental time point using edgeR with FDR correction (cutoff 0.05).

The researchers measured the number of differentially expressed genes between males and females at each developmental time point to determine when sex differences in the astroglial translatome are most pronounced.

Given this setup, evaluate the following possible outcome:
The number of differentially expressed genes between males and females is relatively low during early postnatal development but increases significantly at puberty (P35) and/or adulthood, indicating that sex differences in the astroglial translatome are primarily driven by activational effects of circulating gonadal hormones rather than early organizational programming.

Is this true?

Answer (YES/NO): NO